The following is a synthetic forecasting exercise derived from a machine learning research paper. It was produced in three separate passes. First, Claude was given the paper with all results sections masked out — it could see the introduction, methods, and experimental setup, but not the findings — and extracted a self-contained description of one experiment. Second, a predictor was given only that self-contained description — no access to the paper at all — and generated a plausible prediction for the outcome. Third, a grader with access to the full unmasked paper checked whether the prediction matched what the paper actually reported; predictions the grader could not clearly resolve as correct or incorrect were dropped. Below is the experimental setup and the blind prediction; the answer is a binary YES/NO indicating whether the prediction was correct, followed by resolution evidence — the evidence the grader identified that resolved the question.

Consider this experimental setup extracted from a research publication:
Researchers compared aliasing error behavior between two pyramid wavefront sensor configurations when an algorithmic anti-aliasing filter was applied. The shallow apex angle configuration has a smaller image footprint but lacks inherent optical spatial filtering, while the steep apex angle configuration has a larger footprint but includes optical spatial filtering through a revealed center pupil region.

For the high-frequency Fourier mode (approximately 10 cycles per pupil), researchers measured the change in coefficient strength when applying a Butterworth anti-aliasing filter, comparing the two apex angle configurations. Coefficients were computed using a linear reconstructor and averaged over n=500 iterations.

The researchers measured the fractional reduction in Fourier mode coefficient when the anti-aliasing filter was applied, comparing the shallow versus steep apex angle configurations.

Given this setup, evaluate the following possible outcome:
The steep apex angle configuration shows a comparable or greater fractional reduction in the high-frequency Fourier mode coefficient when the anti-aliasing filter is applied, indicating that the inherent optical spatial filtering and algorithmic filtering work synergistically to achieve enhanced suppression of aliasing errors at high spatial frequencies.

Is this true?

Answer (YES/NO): NO